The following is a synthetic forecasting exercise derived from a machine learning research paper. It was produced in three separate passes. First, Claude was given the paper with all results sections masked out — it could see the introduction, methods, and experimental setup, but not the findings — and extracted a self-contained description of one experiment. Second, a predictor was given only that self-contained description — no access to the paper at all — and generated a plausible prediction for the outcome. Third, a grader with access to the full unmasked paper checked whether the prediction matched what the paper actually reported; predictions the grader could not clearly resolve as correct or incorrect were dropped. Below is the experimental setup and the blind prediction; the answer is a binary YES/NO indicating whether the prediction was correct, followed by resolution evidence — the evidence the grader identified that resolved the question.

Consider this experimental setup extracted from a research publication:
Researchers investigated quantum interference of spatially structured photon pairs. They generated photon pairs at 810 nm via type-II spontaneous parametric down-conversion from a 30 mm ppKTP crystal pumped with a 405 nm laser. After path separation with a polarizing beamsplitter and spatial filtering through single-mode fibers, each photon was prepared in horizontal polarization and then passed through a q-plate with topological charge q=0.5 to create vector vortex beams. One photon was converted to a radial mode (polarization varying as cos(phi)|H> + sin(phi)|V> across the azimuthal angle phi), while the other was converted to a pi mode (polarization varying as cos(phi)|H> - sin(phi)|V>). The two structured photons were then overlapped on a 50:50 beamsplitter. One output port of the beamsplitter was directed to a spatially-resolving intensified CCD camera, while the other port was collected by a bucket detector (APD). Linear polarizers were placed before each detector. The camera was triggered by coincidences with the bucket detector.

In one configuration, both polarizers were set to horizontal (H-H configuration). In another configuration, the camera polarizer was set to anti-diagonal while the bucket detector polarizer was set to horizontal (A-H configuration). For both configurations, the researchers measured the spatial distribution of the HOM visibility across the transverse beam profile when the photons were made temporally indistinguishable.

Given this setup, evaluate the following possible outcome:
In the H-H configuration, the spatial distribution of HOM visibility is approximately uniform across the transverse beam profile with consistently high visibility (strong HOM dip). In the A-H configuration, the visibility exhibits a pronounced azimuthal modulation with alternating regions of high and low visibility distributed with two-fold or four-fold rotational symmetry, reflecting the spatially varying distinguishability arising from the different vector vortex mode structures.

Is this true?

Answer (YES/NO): YES